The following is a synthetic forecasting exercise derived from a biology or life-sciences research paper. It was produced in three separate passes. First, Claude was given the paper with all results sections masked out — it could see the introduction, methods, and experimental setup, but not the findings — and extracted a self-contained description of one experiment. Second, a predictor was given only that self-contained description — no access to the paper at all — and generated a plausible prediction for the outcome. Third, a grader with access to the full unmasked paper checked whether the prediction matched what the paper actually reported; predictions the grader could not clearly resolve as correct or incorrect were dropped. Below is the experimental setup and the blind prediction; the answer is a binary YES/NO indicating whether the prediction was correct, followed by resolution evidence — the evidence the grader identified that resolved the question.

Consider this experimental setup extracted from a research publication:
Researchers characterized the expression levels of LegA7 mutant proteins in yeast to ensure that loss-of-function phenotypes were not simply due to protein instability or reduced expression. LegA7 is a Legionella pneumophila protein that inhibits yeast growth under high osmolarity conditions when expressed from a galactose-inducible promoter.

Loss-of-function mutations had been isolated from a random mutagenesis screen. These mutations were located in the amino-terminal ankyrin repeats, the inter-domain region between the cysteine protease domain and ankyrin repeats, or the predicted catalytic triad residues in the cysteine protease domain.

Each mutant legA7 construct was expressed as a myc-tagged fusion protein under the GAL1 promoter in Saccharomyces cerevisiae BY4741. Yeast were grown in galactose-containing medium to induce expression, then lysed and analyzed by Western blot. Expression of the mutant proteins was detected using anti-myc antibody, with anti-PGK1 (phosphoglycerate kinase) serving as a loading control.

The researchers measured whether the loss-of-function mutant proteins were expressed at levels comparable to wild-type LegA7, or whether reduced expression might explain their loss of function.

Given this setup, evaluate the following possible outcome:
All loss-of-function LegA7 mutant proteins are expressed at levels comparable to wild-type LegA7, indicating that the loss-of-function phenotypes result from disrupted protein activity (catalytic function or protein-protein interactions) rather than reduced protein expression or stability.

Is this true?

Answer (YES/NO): NO